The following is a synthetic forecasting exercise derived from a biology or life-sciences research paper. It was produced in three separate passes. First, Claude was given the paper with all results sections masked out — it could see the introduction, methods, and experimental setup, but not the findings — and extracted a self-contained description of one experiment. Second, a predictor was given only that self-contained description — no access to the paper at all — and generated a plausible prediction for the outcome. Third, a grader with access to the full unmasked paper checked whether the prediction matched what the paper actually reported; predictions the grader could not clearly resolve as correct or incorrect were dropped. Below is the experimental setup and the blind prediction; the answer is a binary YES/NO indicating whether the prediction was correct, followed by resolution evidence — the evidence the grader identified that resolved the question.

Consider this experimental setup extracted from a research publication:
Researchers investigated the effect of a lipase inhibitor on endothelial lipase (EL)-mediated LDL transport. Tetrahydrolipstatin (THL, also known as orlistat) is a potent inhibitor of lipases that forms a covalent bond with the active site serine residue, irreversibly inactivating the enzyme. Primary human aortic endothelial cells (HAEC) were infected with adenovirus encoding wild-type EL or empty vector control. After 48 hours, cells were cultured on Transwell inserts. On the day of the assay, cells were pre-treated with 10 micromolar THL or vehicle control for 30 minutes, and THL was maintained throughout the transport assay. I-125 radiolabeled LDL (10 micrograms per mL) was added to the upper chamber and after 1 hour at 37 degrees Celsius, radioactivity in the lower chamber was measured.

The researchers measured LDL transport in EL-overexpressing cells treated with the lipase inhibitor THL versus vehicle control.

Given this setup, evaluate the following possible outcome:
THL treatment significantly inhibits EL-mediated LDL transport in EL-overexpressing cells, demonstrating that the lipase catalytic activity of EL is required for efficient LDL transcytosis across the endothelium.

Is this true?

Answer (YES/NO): YES